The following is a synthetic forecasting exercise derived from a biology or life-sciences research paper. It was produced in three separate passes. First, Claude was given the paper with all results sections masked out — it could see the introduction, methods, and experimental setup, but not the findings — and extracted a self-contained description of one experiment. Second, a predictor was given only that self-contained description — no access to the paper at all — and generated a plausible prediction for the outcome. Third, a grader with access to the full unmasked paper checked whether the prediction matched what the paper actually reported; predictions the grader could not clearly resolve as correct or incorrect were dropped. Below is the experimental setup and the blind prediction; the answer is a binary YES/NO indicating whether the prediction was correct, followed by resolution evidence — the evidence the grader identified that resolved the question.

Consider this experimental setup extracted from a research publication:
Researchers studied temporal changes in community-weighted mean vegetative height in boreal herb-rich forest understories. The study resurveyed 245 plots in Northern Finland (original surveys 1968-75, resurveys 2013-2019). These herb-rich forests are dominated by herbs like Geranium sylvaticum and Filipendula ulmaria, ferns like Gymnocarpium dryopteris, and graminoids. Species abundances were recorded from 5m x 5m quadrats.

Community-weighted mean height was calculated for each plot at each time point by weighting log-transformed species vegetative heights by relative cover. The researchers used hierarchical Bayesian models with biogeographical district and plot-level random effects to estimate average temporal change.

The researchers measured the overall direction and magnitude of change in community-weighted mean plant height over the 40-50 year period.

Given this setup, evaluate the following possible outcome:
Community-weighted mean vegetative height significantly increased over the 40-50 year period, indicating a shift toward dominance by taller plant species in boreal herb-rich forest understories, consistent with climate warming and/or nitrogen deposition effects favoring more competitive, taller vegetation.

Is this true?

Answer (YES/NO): NO